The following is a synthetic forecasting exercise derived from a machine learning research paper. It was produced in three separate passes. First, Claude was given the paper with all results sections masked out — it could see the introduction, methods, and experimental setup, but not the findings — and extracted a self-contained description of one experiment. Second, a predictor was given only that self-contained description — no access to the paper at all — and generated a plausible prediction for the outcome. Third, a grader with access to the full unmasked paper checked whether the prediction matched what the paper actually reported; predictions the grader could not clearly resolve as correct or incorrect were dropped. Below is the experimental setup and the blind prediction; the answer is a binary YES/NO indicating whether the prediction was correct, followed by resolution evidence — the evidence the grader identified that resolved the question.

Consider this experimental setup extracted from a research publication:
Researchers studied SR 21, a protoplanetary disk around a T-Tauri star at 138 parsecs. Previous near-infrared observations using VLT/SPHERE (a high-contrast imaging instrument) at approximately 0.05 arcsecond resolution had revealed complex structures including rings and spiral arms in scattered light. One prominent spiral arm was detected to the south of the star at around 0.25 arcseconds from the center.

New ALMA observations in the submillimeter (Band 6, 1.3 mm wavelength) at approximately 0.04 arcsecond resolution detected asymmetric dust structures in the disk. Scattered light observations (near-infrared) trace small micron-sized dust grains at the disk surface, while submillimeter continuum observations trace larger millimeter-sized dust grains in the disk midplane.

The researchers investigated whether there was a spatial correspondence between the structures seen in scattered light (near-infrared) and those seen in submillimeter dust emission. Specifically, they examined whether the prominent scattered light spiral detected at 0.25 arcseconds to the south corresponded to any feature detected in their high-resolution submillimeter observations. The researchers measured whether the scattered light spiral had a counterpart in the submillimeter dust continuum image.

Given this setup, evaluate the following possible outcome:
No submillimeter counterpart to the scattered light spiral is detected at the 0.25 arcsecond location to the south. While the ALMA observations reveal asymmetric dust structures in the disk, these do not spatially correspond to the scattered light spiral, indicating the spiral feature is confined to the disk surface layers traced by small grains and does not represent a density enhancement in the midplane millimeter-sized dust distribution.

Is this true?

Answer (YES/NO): NO